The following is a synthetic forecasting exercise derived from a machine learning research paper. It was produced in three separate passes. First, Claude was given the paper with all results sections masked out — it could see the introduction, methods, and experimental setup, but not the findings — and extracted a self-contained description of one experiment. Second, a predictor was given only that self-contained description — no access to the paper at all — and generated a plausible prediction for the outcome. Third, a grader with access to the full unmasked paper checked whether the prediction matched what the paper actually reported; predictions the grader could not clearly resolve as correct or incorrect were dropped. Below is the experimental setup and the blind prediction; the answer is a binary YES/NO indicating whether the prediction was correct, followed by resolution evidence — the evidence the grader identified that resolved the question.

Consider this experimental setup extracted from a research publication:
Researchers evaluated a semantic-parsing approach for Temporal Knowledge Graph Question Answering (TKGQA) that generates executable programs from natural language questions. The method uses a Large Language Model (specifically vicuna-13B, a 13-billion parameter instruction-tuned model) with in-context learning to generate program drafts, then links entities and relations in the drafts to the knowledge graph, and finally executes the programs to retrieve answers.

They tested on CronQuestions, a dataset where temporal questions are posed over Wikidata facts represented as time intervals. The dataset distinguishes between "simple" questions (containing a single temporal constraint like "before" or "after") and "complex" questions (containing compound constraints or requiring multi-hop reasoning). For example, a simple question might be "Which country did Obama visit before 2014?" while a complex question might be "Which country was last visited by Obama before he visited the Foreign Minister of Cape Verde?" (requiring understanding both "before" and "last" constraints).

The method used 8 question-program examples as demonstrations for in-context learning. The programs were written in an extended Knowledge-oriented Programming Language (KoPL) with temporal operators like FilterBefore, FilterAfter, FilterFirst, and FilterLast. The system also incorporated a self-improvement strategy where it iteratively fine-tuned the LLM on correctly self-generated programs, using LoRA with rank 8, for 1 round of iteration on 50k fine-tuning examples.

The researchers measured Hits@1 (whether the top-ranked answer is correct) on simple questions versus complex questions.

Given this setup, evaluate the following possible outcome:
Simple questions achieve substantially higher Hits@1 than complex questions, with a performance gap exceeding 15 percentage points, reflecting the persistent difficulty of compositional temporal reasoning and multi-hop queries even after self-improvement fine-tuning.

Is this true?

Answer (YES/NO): NO